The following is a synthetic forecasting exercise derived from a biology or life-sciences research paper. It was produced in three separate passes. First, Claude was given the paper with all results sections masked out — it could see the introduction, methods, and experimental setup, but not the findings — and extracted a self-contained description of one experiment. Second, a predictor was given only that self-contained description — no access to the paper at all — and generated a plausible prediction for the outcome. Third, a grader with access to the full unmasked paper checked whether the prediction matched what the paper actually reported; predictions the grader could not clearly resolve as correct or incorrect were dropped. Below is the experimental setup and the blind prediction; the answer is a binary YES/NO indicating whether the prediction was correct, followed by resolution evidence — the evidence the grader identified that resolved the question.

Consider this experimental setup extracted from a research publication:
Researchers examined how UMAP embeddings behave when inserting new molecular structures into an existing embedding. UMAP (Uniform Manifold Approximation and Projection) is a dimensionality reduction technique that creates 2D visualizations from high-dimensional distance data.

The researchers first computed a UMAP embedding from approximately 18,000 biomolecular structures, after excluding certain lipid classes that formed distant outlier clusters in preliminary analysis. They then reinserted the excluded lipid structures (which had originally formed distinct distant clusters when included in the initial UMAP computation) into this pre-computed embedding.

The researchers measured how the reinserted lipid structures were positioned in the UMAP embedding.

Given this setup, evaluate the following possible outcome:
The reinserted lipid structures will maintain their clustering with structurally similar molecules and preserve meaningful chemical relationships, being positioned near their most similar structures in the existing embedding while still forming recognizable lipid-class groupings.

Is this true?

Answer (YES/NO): NO